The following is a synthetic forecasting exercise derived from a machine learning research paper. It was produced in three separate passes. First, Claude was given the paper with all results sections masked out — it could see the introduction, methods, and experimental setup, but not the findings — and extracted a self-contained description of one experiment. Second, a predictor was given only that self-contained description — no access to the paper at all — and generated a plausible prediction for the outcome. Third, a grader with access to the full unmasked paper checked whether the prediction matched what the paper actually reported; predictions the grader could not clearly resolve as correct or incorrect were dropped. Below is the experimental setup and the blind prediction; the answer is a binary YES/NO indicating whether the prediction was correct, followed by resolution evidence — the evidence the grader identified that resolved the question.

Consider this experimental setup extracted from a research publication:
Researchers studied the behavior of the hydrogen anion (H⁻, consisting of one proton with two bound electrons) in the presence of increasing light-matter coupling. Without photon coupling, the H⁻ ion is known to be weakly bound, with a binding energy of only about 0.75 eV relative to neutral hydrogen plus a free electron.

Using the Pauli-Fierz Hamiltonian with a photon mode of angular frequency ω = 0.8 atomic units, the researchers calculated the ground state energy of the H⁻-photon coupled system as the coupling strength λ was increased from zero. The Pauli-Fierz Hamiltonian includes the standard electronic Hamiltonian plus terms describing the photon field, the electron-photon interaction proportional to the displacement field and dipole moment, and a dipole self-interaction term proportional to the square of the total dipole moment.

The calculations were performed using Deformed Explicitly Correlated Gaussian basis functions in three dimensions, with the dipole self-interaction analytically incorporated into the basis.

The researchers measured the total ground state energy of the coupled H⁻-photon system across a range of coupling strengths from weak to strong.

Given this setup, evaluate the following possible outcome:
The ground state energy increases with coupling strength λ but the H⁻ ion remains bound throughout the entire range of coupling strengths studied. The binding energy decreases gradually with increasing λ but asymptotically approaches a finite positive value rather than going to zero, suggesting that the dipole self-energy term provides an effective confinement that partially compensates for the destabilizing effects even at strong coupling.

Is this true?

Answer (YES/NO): NO